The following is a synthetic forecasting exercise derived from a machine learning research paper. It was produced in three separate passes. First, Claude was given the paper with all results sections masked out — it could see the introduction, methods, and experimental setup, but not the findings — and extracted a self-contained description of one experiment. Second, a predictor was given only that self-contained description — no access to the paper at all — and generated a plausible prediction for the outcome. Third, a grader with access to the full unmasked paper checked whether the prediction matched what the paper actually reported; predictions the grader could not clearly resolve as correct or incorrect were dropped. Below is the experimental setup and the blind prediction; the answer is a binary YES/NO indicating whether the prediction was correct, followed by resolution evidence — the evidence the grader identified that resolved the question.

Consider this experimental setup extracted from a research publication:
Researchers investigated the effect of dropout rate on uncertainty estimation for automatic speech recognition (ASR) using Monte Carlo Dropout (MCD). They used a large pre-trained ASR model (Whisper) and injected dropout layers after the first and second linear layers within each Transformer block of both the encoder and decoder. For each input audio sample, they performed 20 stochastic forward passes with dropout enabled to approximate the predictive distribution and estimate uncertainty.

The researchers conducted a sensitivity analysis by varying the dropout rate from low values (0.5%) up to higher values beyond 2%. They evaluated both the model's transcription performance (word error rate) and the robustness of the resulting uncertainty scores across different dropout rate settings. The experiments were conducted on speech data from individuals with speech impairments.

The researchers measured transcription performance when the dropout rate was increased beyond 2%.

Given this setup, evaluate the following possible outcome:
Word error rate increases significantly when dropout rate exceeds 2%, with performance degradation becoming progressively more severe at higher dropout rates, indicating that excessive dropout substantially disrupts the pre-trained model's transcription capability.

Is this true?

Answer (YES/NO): YES